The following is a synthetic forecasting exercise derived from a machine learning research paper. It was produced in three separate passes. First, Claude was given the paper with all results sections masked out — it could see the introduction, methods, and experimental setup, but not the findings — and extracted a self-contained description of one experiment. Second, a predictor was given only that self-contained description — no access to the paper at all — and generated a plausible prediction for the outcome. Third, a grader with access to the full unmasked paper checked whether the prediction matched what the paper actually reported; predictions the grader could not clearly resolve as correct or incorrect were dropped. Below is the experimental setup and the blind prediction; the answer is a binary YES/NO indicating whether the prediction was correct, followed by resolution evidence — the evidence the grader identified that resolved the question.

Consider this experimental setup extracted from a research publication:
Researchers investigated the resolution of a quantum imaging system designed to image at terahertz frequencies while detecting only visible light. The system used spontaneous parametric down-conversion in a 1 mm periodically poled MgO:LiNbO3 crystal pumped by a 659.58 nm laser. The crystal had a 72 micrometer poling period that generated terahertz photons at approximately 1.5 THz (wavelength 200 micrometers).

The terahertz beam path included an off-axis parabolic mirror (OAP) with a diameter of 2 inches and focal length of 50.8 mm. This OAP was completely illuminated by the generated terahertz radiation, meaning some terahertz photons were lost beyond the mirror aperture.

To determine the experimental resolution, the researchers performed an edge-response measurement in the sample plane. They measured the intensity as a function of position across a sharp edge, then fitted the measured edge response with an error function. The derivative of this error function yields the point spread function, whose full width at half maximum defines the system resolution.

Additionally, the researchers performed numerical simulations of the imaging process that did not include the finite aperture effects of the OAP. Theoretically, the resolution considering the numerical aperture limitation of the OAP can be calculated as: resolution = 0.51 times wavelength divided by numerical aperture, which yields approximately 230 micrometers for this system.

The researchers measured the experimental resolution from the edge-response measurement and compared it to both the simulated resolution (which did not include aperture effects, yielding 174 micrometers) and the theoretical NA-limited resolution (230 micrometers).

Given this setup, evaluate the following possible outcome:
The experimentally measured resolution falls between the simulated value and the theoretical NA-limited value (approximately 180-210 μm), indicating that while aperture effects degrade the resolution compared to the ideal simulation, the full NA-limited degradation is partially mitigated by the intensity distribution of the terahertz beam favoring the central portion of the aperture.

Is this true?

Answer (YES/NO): NO